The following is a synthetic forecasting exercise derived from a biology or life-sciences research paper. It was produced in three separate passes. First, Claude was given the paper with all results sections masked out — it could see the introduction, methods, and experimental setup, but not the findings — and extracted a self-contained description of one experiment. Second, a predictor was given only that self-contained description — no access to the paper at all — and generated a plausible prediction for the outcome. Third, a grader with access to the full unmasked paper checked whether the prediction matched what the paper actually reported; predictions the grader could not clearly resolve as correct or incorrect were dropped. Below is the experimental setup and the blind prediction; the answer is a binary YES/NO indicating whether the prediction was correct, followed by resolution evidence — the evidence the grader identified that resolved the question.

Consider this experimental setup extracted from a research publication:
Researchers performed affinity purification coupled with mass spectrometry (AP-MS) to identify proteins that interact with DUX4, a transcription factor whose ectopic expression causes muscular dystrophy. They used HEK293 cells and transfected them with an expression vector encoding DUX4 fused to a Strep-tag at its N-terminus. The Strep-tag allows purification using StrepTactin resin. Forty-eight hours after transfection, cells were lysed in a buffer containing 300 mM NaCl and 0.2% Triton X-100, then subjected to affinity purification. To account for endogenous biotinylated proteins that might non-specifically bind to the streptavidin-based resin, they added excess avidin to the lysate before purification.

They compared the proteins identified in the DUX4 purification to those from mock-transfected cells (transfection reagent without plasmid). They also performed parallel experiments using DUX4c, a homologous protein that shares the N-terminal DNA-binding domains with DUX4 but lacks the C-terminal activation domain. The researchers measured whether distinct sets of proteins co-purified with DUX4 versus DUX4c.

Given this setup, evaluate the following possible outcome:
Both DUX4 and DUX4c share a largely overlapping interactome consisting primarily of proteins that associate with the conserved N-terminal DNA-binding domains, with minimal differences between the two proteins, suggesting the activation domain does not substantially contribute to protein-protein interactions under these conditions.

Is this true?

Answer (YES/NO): NO